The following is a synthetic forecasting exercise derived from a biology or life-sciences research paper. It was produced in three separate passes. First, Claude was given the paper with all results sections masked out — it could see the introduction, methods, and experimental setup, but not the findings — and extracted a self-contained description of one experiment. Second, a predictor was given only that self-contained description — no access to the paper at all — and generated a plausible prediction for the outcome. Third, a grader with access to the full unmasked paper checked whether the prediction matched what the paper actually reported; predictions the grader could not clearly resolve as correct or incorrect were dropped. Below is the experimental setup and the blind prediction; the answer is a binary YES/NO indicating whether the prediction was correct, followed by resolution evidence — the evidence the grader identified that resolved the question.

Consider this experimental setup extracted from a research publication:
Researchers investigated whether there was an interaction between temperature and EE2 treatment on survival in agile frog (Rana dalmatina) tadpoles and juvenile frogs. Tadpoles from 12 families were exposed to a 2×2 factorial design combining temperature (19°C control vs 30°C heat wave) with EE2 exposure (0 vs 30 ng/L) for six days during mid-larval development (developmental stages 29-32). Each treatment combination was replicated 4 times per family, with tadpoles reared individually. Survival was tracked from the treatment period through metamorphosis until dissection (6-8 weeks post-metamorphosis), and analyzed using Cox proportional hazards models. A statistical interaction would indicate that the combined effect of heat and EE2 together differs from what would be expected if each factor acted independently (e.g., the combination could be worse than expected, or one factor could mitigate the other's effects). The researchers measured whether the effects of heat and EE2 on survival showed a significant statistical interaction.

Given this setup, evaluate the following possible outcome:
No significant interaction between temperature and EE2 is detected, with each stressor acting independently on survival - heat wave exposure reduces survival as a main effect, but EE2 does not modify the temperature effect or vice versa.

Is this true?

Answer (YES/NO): YES